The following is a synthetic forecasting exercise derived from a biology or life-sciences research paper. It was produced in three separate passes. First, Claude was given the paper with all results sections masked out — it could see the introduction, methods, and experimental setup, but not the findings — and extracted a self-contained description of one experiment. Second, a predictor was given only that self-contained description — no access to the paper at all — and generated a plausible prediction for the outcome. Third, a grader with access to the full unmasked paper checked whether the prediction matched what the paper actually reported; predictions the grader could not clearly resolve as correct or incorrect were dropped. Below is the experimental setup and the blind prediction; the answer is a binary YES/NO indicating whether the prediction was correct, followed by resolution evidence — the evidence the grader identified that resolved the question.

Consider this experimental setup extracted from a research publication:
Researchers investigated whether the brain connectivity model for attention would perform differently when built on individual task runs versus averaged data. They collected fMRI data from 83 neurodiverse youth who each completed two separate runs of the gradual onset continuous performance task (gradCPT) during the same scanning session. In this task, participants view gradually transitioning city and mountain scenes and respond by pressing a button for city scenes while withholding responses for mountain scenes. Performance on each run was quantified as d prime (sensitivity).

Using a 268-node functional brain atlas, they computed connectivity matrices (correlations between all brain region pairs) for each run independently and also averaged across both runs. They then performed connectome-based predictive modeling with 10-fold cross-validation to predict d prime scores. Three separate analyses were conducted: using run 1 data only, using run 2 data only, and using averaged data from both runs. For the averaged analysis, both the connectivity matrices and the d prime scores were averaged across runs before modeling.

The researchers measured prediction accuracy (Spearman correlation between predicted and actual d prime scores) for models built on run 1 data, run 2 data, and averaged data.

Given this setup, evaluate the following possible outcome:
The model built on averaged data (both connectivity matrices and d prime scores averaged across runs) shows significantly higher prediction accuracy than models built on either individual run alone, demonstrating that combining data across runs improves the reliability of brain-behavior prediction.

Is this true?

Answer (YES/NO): YES